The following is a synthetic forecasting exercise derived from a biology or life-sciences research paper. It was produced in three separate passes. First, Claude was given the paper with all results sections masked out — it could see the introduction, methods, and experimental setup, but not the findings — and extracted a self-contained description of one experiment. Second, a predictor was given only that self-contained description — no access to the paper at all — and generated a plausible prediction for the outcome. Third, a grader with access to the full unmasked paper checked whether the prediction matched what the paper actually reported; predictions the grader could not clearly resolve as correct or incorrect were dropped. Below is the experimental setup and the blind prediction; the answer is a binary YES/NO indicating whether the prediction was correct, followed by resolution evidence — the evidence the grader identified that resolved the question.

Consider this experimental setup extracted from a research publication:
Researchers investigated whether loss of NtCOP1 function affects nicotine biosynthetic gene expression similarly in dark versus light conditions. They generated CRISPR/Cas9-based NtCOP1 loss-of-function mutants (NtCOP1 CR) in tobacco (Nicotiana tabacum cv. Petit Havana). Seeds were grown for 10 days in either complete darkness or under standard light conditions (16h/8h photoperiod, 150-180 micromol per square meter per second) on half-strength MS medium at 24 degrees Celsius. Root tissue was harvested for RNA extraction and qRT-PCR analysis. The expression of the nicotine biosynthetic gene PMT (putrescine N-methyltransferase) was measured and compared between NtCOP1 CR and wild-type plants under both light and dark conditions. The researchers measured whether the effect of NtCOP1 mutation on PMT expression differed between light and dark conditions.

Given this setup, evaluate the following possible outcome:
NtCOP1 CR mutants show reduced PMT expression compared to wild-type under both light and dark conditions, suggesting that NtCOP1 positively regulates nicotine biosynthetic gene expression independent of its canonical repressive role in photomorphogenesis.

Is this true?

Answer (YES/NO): NO